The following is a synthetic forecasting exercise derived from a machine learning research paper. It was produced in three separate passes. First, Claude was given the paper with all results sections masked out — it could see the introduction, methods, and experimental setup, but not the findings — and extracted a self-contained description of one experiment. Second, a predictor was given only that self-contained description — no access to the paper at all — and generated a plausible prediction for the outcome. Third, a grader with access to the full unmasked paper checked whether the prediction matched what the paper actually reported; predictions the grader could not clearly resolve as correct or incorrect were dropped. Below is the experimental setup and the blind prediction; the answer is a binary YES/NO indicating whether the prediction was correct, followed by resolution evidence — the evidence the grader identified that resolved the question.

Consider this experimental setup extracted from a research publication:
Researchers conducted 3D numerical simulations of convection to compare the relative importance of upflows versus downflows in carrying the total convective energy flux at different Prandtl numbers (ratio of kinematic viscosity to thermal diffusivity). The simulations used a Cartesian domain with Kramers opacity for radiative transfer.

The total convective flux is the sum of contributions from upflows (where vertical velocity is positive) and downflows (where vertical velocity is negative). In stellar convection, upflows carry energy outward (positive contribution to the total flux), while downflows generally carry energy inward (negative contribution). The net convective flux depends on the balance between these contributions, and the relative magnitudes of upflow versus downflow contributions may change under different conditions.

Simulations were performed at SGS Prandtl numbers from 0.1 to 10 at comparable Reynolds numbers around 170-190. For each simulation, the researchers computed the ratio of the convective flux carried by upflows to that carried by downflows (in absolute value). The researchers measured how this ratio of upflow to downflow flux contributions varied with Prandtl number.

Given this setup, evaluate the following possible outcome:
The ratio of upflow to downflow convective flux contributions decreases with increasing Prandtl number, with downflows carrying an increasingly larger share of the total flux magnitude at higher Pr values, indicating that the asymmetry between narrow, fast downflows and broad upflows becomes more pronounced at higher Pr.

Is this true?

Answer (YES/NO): NO